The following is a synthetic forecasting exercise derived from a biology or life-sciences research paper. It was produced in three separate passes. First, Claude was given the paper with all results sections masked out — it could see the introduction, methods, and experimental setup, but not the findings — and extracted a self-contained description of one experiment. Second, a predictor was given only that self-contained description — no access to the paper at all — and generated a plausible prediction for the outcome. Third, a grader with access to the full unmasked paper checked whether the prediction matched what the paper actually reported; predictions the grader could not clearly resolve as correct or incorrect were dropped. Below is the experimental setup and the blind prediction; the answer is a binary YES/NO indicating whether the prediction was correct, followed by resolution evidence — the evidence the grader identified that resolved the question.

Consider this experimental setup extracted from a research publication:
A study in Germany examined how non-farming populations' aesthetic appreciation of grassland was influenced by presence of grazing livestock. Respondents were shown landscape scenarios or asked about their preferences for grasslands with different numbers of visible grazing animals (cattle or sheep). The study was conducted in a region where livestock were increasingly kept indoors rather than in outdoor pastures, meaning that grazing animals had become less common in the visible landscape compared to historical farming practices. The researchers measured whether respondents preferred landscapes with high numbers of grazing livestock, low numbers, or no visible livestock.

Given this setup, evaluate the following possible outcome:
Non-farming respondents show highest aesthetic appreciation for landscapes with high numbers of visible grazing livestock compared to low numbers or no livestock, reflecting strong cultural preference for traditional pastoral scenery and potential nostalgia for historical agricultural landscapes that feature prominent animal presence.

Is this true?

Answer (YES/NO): NO